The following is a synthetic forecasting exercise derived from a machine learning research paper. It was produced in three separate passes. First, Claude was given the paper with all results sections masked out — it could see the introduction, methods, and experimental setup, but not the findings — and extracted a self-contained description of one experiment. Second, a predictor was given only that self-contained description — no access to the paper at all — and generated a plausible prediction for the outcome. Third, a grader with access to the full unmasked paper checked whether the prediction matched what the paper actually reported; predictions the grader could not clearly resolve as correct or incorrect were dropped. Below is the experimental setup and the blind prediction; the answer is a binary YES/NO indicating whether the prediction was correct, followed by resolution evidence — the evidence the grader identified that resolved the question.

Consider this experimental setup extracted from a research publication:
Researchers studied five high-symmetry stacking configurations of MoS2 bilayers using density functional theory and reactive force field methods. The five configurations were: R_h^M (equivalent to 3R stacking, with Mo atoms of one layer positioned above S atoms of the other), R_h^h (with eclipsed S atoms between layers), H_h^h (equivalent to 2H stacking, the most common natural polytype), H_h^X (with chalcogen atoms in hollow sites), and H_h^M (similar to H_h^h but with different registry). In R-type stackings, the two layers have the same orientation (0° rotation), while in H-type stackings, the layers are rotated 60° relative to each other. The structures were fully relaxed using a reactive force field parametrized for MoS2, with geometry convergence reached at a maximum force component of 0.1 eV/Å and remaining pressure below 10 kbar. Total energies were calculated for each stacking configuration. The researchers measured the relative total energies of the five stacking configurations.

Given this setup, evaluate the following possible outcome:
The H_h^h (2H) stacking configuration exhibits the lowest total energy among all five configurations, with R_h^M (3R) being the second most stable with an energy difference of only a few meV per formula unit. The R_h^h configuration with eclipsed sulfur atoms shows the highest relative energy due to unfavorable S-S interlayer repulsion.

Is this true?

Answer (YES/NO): NO